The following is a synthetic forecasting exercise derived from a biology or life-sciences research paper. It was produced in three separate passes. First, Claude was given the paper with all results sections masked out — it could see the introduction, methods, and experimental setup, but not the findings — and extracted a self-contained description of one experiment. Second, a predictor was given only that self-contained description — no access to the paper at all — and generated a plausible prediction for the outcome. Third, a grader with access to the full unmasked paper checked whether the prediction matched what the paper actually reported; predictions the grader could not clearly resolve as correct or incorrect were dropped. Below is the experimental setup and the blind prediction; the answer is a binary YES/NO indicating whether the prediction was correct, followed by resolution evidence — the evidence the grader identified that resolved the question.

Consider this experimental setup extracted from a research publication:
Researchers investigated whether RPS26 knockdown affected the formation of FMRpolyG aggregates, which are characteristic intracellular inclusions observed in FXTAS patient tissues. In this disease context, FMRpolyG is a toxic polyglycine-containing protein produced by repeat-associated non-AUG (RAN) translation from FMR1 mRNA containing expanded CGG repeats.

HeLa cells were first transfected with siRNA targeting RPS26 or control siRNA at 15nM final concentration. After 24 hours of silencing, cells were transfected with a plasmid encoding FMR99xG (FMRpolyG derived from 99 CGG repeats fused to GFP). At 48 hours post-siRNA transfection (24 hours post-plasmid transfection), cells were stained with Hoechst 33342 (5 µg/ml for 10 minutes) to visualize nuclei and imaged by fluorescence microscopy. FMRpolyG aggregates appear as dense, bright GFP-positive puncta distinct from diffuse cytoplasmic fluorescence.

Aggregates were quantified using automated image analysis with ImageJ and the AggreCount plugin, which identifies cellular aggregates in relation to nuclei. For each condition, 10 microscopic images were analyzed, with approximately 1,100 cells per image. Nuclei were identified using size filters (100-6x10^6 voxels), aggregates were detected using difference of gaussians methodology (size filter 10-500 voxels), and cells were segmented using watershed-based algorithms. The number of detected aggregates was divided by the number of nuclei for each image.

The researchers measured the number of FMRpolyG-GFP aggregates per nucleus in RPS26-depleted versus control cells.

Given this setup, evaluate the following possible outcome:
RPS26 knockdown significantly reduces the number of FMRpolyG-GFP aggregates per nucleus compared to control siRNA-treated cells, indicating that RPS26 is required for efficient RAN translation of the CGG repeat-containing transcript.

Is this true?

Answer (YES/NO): YES